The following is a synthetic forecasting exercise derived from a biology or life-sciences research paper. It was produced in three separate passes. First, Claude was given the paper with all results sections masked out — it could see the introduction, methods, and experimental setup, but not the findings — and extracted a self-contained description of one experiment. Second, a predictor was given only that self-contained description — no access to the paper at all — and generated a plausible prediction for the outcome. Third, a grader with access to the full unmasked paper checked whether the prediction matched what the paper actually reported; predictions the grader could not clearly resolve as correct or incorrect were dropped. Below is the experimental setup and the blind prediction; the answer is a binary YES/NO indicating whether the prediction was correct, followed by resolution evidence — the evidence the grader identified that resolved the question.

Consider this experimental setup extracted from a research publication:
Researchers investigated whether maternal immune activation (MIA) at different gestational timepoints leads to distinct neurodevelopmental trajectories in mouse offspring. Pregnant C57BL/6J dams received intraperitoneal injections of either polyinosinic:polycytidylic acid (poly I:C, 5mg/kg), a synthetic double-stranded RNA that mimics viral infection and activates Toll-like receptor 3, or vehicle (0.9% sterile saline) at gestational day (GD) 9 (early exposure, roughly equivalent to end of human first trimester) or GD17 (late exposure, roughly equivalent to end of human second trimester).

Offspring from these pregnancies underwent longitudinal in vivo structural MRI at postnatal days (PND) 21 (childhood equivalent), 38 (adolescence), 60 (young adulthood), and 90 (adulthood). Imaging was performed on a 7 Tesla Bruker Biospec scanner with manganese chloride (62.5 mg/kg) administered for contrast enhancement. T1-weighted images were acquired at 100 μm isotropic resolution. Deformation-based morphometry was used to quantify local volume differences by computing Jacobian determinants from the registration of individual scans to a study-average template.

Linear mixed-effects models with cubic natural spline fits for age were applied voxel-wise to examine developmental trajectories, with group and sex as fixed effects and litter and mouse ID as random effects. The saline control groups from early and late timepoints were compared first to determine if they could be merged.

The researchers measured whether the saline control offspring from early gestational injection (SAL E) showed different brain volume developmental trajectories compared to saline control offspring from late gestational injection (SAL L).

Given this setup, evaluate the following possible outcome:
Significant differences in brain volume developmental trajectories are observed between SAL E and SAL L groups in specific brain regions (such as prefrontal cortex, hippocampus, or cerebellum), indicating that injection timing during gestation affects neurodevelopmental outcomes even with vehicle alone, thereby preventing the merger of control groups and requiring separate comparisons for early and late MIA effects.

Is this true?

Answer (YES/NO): NO